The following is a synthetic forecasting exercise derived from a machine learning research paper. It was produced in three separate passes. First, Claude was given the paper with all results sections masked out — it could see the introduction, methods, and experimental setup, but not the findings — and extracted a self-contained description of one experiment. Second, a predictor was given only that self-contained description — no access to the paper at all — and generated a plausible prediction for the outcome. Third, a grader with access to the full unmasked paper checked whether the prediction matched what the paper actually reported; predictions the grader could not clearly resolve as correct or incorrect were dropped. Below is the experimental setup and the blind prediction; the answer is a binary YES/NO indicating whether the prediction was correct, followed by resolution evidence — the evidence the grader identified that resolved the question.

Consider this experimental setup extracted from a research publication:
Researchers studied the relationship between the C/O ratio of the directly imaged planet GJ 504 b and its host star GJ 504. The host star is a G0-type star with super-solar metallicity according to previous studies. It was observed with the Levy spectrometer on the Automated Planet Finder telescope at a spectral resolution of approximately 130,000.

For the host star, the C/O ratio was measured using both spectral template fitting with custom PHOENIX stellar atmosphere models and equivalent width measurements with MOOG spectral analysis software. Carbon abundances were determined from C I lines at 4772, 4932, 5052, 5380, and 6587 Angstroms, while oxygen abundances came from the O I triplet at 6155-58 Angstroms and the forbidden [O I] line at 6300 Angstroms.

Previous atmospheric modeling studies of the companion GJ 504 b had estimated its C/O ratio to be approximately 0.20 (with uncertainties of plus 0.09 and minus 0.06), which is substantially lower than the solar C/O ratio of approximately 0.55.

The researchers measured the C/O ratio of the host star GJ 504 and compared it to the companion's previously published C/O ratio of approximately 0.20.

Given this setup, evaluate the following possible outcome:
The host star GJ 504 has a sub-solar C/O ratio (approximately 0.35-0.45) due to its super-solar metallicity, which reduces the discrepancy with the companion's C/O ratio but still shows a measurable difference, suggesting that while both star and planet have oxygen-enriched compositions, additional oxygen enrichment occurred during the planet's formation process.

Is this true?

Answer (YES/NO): NO